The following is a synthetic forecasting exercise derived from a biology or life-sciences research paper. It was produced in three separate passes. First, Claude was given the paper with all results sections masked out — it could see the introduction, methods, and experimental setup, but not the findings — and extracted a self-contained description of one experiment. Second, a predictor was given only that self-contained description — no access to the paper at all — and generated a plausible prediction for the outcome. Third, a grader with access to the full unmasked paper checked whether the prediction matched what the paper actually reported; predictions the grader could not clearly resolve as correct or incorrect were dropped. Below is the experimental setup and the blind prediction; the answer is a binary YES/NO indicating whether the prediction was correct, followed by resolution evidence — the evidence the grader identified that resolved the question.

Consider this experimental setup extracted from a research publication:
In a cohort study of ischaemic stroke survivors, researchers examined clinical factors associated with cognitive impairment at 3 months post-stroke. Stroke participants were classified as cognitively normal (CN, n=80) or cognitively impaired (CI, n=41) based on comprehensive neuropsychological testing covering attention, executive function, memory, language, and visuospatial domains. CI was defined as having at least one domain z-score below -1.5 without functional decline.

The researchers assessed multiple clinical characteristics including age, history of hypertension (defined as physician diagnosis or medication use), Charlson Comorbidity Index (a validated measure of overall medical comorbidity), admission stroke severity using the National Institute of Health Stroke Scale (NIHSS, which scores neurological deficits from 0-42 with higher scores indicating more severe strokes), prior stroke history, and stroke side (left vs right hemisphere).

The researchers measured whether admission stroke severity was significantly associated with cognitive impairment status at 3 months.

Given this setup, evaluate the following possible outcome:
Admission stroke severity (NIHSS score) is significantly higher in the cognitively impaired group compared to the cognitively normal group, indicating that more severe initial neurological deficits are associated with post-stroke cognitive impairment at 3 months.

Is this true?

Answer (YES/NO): NO